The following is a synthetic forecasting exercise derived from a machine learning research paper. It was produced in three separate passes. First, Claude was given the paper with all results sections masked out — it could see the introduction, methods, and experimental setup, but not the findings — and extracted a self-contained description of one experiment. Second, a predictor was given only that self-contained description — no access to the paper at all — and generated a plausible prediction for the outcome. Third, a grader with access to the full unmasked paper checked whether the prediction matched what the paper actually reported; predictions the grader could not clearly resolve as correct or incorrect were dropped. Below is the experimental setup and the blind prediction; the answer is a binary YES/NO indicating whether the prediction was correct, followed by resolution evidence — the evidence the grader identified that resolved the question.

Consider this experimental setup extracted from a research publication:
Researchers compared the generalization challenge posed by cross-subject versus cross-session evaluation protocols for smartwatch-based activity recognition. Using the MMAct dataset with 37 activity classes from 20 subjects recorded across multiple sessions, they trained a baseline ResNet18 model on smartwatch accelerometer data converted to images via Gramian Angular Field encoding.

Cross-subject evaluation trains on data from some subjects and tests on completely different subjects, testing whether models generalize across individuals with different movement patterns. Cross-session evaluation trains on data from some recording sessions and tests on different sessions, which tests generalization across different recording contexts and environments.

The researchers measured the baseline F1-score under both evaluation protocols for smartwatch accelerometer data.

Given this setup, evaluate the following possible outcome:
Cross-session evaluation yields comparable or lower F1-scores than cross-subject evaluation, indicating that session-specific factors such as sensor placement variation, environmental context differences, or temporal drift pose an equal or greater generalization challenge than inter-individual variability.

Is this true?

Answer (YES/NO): YES